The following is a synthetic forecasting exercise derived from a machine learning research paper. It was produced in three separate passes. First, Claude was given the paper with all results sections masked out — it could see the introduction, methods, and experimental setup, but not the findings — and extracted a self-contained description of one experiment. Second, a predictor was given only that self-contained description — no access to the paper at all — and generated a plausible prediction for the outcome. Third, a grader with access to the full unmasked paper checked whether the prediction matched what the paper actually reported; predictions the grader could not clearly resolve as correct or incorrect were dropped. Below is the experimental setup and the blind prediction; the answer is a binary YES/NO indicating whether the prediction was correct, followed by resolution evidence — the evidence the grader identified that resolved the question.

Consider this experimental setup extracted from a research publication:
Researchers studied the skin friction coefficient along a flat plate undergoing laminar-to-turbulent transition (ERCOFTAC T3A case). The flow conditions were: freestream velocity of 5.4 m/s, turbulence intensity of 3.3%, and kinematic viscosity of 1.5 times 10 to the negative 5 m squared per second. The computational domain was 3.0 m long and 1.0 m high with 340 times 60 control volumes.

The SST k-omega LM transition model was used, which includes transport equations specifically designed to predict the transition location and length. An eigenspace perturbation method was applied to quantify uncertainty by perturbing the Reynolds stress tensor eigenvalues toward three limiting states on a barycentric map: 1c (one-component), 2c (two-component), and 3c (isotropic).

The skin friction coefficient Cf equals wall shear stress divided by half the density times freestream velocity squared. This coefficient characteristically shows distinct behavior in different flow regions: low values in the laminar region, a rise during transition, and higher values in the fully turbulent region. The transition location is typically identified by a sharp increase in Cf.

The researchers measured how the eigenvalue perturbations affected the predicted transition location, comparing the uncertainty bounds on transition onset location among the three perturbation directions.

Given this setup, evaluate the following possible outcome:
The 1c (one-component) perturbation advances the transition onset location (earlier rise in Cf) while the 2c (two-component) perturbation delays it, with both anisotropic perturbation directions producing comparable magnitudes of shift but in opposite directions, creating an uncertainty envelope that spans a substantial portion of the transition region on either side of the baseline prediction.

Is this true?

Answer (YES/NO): NO